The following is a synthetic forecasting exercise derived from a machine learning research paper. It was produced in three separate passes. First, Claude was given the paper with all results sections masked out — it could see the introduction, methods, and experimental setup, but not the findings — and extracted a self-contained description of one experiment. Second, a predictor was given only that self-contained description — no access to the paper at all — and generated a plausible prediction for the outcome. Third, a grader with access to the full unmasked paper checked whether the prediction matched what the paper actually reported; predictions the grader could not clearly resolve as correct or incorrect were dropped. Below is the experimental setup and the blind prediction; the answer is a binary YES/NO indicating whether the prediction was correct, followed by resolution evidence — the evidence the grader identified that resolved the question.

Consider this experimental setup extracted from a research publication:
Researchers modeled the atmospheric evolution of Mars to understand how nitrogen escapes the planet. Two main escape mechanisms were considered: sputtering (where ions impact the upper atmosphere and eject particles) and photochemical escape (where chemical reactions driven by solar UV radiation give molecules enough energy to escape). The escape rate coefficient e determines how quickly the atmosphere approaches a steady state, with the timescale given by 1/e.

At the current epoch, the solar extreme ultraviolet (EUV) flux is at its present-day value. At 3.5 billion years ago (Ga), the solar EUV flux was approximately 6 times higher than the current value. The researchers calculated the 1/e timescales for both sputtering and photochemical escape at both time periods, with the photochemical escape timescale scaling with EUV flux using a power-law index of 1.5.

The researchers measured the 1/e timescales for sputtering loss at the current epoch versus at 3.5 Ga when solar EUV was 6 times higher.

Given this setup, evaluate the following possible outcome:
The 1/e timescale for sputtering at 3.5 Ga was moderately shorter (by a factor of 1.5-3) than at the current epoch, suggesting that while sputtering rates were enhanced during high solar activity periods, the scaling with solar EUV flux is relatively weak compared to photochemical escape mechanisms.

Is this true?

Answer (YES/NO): NO